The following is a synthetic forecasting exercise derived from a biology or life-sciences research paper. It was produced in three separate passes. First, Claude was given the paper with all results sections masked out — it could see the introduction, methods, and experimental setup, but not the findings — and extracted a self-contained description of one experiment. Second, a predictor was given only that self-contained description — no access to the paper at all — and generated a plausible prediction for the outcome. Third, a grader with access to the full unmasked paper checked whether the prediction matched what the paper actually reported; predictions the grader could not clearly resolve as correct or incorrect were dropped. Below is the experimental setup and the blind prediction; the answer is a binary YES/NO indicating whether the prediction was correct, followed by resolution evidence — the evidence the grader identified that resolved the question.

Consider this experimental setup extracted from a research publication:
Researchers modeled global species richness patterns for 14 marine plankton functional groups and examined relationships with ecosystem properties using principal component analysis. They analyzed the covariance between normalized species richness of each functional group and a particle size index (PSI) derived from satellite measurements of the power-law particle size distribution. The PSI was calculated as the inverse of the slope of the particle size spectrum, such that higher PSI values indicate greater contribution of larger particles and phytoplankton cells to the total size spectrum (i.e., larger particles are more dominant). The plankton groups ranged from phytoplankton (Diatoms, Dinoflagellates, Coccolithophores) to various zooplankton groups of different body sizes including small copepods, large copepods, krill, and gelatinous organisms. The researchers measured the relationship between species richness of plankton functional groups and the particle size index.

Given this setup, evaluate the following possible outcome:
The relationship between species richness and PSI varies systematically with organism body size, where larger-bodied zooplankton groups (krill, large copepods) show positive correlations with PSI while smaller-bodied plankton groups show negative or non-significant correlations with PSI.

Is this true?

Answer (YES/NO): NO